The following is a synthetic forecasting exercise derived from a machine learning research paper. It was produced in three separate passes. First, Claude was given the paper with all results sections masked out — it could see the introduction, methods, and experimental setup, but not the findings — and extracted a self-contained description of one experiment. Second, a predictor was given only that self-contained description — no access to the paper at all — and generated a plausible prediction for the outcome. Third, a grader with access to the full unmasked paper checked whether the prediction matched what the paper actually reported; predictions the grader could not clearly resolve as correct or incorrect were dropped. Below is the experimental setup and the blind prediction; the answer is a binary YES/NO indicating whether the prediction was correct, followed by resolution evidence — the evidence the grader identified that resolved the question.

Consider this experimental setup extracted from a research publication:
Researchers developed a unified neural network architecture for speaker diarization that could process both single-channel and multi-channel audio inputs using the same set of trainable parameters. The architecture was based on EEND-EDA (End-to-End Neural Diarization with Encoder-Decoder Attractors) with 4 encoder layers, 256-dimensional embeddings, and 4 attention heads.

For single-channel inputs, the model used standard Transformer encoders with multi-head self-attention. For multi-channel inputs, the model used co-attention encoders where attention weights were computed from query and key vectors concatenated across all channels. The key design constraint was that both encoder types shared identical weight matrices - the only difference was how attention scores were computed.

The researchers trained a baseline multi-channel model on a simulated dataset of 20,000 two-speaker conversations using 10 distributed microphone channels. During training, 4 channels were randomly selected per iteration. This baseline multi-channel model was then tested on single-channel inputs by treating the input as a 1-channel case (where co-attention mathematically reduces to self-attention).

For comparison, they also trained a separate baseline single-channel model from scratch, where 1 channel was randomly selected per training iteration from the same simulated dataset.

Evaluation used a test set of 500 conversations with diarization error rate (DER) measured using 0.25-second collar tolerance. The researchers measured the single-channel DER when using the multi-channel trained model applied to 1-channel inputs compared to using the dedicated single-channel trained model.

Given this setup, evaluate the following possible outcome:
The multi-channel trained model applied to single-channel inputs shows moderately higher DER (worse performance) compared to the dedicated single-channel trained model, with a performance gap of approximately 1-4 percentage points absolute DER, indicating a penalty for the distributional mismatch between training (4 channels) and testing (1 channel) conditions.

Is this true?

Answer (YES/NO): YES